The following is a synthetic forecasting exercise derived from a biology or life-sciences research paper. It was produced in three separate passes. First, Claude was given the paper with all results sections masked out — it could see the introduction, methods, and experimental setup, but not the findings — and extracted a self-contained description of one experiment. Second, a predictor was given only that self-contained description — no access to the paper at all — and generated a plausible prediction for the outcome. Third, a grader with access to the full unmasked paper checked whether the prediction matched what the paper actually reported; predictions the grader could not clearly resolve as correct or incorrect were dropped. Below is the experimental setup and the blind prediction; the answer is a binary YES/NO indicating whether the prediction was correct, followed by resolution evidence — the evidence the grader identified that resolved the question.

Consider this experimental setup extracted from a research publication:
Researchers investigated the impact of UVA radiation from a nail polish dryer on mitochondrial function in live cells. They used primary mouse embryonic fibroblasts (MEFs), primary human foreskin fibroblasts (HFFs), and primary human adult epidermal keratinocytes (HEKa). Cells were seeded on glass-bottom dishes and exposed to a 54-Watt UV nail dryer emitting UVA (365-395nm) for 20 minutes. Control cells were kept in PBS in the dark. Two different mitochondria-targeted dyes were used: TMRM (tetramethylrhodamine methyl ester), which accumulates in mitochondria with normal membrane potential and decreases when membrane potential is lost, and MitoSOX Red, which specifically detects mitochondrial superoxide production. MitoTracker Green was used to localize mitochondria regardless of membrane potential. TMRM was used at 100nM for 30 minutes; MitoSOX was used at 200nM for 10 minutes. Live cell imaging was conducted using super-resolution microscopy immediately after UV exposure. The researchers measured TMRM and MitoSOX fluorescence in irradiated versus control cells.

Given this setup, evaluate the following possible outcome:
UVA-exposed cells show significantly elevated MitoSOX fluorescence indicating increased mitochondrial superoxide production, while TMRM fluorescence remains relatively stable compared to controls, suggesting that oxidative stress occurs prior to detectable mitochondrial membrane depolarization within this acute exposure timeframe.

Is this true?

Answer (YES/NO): NO